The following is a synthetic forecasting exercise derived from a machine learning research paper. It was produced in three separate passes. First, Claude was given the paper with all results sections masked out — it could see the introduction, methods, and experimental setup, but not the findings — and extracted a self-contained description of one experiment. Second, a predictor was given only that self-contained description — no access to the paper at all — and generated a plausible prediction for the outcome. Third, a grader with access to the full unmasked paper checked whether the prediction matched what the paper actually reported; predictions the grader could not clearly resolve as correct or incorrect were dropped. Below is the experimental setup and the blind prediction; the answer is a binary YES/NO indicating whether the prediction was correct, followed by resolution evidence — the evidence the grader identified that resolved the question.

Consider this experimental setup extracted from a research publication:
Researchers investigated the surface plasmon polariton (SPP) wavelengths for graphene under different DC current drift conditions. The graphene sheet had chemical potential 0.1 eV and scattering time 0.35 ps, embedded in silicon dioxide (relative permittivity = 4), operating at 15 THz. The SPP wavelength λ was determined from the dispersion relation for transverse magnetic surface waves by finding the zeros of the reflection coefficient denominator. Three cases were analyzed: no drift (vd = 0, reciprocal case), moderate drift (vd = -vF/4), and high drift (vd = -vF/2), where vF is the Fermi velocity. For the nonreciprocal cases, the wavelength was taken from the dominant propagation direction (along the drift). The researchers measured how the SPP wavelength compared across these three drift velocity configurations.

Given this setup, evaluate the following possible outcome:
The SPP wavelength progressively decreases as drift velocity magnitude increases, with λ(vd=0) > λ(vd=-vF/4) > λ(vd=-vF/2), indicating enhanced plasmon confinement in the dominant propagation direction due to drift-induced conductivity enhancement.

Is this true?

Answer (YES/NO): NO